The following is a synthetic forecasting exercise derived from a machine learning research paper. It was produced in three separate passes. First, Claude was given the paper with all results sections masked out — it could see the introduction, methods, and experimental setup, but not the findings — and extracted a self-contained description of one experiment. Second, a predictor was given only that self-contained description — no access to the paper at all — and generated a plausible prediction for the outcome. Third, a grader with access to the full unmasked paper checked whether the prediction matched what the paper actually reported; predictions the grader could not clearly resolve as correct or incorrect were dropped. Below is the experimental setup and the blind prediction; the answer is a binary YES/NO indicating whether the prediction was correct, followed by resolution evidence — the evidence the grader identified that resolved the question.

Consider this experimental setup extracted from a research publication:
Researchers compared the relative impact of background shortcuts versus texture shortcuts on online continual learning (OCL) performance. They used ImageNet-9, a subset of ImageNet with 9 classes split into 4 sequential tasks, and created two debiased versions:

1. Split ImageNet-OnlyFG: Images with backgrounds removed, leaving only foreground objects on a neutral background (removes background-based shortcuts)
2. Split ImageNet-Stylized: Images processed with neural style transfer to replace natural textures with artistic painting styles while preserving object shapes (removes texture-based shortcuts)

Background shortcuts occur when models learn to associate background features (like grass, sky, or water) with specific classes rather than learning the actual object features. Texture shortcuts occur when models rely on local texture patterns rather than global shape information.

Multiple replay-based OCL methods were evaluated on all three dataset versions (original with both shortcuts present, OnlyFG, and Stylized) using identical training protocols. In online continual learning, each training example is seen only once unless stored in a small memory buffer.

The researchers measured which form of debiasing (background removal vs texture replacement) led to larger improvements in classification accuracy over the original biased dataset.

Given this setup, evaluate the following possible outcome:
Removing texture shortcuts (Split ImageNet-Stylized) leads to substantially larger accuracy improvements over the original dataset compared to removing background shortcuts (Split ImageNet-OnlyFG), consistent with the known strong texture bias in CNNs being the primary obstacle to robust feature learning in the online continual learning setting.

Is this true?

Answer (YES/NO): NO